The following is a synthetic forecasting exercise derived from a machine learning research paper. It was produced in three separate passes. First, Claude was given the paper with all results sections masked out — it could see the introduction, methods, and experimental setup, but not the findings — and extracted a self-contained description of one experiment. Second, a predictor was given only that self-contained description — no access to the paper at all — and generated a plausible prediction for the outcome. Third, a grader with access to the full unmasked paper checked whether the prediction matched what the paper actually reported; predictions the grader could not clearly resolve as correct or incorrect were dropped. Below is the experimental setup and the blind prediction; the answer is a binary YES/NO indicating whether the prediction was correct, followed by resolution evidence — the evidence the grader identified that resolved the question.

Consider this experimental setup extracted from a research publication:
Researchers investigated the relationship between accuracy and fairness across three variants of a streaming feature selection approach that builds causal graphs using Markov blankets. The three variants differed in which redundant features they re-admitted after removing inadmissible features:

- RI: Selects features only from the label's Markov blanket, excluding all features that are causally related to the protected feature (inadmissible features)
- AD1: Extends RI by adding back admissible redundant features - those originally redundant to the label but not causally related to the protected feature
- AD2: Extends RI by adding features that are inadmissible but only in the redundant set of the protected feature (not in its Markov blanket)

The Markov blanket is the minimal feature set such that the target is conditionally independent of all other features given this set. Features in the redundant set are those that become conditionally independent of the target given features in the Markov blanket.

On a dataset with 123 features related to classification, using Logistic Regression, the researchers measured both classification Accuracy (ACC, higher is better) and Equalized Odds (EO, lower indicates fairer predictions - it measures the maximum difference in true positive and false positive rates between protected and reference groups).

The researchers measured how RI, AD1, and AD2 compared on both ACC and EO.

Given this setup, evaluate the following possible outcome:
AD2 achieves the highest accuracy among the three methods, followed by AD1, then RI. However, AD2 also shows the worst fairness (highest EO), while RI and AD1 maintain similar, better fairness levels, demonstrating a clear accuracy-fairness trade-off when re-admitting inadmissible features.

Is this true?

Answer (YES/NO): NO